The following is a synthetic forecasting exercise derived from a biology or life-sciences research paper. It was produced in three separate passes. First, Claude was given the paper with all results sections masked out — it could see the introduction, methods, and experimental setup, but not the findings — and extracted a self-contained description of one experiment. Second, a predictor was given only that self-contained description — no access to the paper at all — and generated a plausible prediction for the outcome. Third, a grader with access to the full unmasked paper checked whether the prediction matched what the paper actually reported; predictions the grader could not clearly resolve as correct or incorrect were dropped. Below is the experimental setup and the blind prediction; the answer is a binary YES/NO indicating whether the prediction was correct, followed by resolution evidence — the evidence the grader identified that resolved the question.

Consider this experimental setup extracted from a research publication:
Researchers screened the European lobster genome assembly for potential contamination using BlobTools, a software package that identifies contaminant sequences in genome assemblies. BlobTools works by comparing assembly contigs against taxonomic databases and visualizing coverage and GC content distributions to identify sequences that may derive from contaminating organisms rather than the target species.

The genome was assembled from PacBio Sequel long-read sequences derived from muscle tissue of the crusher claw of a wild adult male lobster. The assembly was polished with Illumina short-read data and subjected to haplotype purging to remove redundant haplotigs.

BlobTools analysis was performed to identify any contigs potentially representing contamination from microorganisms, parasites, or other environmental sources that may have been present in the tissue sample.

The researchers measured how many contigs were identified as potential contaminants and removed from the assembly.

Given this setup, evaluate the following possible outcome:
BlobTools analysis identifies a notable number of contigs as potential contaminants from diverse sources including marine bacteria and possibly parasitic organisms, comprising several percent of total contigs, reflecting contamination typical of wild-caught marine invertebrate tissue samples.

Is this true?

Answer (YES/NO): NO